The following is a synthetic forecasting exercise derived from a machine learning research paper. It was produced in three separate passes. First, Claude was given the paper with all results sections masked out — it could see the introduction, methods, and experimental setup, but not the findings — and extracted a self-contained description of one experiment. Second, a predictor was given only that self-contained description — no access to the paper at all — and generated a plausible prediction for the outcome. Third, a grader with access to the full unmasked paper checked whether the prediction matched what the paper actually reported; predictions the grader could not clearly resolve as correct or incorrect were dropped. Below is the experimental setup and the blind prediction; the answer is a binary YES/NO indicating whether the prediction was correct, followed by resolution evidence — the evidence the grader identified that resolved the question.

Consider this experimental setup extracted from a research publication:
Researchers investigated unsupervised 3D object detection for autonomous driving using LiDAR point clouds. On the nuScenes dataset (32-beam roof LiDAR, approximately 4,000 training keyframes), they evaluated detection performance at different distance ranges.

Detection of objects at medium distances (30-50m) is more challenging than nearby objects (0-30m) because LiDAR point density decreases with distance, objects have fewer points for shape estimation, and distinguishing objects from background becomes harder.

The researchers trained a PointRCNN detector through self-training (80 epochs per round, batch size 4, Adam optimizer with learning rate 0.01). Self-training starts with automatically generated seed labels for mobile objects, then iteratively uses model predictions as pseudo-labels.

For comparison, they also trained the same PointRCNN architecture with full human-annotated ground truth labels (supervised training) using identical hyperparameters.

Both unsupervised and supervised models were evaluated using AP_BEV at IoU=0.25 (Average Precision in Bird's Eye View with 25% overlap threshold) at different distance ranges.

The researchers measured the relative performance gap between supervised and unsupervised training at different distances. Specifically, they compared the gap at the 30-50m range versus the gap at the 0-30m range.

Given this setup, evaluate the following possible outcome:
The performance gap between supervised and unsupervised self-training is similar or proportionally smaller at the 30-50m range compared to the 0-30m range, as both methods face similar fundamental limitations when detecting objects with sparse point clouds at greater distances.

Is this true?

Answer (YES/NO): NO